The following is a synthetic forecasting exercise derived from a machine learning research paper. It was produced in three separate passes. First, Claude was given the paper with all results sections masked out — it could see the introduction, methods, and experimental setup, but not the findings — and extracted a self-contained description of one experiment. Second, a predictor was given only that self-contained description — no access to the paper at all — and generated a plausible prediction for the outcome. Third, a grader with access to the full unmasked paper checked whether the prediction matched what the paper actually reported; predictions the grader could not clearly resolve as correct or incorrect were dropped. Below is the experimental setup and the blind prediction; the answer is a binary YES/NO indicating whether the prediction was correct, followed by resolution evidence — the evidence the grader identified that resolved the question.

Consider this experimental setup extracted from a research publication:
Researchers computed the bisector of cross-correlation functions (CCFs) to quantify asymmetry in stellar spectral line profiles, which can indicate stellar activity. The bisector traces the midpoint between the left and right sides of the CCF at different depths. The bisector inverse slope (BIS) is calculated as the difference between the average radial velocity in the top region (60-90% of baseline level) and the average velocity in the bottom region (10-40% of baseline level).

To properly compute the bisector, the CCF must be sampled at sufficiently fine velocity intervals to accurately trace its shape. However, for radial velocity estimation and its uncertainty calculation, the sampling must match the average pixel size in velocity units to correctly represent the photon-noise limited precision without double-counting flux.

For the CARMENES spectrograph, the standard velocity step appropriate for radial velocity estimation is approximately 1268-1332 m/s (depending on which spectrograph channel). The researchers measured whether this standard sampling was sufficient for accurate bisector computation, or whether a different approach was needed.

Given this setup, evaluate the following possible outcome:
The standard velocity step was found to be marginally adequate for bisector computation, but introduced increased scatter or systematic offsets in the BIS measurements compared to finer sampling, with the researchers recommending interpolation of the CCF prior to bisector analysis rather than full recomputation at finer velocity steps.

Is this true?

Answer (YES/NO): NO